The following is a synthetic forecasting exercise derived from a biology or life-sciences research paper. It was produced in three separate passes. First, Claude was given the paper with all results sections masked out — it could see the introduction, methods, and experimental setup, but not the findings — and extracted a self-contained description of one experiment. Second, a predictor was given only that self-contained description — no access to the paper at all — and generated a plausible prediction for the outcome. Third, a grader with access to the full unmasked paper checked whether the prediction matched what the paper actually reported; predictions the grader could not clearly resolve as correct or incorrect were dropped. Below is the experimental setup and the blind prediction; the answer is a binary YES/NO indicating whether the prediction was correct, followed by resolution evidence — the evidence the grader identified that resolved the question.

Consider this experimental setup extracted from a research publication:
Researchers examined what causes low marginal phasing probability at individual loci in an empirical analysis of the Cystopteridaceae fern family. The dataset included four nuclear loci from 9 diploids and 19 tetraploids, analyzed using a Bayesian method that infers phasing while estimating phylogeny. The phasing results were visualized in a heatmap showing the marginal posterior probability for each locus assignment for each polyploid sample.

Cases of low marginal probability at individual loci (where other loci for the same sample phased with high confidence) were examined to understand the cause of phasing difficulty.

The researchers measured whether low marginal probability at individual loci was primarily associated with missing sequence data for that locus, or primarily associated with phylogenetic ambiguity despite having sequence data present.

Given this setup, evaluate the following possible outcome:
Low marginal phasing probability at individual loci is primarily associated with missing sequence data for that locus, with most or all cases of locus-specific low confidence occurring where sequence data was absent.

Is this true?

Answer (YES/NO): YES